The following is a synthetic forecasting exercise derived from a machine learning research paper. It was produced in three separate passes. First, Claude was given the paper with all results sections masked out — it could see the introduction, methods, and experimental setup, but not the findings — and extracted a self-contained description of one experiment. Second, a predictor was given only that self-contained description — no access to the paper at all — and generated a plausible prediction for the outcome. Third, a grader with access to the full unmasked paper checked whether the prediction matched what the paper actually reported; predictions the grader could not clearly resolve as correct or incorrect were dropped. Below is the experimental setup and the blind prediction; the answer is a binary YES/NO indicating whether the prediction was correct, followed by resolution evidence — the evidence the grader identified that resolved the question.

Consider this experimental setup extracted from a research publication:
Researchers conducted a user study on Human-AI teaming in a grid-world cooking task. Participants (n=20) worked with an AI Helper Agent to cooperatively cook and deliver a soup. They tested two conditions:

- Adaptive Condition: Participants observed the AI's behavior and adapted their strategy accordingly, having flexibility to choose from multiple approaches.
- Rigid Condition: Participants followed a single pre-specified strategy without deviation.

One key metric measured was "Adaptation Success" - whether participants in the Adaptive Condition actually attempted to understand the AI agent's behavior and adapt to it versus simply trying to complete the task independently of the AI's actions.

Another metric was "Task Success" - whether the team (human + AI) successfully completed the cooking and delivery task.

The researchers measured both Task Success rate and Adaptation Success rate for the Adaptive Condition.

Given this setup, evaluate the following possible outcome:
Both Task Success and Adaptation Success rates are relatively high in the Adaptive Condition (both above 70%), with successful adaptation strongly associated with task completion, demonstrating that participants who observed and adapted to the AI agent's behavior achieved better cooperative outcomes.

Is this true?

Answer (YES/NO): NO